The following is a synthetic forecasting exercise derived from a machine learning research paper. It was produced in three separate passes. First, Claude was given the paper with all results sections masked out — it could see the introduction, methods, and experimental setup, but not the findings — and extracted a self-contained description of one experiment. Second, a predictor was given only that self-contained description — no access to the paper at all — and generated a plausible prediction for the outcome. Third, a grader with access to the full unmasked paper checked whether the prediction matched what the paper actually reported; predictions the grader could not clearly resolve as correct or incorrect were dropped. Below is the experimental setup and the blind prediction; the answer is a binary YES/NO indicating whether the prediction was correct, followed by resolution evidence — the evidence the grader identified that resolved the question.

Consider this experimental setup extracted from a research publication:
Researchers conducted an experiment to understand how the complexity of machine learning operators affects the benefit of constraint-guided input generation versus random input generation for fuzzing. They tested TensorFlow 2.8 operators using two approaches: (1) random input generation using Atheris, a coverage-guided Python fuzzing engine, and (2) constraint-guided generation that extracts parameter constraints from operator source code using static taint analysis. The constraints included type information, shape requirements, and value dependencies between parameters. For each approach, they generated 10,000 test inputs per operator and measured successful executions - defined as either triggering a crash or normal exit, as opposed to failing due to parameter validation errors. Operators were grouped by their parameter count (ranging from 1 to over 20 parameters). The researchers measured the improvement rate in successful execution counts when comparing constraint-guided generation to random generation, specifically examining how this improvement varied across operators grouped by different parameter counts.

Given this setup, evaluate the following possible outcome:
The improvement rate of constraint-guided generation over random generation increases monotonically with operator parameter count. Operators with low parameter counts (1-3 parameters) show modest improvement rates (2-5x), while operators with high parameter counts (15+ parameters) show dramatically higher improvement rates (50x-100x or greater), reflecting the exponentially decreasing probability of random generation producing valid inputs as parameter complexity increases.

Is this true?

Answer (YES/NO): NO